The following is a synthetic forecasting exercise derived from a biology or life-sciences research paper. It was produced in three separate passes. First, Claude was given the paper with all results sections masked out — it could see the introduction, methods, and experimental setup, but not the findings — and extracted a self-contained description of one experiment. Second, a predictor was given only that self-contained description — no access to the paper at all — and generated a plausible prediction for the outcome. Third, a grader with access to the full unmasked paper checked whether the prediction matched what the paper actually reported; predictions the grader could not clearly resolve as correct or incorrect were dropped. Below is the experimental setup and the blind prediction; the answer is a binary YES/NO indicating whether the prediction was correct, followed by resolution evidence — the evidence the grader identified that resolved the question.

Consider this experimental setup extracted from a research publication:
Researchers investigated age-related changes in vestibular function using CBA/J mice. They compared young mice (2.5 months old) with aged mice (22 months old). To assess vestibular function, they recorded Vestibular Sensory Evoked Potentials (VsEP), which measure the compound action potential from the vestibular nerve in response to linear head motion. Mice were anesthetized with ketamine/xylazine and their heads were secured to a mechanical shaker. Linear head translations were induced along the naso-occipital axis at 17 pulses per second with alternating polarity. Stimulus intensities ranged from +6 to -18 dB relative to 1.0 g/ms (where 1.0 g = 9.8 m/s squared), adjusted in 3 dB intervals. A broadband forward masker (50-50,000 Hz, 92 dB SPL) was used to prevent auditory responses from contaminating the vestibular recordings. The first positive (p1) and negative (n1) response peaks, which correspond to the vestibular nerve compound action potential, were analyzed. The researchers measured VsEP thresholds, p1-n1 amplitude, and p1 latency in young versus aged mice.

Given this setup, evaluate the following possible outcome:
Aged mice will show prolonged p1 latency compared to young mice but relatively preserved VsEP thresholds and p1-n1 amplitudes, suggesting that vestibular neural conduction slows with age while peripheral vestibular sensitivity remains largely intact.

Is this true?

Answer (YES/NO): NO